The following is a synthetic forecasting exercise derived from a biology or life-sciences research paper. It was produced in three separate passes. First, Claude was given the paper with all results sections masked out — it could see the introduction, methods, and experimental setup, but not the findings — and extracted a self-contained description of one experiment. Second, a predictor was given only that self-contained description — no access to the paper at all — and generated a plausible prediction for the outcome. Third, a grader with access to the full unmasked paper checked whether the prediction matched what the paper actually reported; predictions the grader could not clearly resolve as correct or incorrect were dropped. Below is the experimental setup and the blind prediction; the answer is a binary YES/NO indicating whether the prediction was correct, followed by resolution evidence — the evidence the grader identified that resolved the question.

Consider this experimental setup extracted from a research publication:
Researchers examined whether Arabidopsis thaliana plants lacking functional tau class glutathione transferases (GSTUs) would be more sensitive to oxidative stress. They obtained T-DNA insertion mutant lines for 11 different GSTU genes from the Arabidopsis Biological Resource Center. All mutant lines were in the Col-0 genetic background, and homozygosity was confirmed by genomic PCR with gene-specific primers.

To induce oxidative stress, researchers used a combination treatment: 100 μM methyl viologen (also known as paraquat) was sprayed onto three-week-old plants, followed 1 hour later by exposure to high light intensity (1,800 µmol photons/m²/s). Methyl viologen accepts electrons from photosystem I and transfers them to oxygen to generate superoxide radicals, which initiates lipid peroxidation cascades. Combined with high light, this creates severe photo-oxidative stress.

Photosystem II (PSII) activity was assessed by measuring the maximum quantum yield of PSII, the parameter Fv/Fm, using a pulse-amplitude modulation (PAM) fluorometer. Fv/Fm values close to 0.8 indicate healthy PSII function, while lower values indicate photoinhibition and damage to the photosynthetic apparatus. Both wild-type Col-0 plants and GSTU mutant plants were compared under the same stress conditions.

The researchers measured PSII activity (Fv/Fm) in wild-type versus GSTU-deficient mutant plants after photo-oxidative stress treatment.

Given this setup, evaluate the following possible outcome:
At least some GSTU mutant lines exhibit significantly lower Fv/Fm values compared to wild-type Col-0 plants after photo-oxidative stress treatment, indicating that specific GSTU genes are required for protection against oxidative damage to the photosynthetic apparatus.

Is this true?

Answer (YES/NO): YES